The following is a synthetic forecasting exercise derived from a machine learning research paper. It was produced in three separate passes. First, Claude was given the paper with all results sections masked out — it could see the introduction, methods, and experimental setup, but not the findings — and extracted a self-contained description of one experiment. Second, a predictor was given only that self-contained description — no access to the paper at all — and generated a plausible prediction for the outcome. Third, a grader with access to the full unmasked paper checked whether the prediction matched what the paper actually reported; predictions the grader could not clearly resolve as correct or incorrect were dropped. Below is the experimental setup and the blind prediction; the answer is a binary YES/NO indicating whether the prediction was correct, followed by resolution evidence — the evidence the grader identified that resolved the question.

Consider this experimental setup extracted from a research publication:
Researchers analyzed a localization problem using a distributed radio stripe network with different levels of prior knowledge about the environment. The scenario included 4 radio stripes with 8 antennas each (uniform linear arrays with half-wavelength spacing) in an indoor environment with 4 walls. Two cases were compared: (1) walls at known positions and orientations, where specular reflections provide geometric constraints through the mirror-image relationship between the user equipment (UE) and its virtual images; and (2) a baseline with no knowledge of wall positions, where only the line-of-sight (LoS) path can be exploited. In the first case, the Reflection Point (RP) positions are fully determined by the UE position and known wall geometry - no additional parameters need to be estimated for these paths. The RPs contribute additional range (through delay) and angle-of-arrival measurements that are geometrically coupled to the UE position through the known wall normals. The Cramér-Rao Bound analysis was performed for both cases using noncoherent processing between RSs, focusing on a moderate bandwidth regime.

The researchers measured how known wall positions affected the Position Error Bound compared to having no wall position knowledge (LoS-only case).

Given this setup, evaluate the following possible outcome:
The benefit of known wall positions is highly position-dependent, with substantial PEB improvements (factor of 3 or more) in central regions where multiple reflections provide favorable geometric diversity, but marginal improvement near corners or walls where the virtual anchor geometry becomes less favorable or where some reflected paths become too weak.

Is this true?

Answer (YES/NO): NO